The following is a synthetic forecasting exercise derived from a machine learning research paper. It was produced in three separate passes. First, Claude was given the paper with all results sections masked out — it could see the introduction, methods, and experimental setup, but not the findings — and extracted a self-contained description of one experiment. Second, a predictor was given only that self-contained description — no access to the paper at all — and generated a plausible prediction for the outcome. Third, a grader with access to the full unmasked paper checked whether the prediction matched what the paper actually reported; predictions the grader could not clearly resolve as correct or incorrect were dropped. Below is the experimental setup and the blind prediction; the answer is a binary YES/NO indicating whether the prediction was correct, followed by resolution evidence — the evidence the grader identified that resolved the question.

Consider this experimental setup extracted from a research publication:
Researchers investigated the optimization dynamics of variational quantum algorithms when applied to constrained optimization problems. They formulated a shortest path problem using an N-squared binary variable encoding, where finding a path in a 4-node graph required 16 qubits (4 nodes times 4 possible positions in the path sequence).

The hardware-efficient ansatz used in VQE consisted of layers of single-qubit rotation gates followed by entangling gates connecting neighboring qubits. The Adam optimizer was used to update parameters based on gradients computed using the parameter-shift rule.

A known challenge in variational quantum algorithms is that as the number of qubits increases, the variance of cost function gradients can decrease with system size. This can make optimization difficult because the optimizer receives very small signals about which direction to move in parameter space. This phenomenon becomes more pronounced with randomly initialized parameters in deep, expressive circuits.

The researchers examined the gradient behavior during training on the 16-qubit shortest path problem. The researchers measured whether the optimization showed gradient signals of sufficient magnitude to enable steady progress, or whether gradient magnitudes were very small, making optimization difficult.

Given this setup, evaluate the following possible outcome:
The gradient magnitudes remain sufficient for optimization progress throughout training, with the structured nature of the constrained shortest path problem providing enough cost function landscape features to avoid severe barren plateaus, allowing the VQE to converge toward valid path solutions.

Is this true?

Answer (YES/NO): NO